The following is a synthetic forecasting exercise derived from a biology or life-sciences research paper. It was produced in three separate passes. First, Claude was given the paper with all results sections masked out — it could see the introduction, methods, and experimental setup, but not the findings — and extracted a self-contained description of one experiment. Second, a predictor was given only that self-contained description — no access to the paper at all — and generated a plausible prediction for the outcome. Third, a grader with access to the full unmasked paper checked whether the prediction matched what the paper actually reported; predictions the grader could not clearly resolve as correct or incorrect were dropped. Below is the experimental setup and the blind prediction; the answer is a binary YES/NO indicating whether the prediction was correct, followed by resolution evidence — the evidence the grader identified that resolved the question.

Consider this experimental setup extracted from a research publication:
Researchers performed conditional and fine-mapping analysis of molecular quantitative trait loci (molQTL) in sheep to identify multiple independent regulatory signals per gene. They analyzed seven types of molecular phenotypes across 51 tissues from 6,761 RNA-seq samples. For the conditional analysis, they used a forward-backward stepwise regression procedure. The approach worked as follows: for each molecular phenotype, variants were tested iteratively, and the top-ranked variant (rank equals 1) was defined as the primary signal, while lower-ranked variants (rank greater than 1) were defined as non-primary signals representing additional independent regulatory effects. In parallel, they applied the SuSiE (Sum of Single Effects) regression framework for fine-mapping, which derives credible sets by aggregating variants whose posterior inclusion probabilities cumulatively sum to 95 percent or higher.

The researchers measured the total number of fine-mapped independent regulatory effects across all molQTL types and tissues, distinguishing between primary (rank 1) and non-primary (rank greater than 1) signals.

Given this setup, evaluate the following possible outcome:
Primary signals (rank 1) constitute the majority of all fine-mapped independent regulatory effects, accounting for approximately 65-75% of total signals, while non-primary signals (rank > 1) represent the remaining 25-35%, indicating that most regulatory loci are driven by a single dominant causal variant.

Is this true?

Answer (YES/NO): YES